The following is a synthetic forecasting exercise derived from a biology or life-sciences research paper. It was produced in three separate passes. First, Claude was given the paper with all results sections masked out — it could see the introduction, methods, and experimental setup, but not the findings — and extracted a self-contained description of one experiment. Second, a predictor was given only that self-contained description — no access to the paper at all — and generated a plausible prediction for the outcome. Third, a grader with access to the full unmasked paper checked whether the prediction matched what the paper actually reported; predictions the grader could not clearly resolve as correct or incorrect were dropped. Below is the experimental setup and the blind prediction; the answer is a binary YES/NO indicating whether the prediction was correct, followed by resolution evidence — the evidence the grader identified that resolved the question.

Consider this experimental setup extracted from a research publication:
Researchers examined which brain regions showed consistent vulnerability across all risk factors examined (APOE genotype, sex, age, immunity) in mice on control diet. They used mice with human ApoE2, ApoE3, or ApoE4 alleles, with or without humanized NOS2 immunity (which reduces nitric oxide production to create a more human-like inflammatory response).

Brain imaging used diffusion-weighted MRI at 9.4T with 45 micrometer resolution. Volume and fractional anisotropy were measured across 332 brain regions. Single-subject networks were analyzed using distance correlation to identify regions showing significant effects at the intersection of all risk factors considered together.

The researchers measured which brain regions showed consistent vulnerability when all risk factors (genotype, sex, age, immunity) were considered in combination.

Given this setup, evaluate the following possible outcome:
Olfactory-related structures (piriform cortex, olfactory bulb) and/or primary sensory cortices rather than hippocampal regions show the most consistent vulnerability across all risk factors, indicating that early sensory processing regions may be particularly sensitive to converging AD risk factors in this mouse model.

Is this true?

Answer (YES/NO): NO